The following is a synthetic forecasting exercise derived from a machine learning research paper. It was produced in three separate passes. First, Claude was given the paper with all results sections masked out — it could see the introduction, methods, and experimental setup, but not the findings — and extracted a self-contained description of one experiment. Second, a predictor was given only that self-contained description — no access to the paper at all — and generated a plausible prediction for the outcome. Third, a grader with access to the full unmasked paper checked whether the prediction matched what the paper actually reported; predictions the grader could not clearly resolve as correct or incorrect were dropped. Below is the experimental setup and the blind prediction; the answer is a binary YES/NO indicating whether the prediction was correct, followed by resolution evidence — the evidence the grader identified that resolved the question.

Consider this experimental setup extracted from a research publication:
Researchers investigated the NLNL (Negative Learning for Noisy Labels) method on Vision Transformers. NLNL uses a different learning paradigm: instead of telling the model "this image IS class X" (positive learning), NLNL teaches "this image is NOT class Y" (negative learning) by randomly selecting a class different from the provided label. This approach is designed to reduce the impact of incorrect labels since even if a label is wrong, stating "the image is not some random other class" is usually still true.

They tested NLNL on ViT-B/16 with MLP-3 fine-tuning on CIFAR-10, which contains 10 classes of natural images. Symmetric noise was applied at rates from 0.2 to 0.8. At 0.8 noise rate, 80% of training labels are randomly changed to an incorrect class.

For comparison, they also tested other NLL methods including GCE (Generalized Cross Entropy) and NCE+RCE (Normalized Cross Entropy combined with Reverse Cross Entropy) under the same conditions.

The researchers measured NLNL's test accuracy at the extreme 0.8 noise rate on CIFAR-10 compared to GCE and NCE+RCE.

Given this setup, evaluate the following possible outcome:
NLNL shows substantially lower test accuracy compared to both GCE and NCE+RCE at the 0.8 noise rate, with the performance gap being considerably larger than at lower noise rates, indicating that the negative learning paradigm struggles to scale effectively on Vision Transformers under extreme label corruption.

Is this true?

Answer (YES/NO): YES